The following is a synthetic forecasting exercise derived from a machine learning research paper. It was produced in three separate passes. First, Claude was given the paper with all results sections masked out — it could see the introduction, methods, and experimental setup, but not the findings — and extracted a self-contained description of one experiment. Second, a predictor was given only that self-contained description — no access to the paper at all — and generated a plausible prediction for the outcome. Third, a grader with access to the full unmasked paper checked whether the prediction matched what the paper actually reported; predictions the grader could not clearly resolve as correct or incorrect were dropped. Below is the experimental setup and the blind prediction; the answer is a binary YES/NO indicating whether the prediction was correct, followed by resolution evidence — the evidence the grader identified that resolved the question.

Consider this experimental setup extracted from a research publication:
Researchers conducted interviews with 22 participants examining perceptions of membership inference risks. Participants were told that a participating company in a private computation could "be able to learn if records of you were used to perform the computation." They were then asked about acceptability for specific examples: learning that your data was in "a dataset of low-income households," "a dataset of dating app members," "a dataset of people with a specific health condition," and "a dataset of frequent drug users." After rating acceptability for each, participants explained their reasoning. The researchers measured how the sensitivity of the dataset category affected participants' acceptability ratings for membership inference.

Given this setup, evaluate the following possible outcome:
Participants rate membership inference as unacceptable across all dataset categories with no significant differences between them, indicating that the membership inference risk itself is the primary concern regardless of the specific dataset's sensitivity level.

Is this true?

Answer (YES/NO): NO